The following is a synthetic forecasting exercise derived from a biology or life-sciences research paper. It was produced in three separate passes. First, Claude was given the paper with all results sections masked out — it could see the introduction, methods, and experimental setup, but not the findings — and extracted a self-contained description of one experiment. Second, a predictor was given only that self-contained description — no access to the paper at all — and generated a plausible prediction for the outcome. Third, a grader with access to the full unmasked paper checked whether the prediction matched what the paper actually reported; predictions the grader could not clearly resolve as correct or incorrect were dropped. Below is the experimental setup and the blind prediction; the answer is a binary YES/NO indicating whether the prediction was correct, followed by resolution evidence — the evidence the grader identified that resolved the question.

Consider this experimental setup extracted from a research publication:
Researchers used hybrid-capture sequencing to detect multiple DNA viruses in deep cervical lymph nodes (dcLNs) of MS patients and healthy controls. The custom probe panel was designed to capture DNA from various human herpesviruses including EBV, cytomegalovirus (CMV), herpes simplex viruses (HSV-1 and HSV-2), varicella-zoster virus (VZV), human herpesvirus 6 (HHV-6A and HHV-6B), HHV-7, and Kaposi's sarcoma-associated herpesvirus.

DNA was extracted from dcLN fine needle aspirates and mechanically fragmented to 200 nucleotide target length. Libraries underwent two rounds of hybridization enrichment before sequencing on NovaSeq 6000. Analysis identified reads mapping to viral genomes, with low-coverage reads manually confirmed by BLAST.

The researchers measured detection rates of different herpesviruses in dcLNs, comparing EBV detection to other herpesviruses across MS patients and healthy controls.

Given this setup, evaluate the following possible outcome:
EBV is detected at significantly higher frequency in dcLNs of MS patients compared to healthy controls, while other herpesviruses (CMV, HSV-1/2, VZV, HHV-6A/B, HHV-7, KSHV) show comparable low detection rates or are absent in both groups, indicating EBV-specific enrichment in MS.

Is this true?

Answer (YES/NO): NO